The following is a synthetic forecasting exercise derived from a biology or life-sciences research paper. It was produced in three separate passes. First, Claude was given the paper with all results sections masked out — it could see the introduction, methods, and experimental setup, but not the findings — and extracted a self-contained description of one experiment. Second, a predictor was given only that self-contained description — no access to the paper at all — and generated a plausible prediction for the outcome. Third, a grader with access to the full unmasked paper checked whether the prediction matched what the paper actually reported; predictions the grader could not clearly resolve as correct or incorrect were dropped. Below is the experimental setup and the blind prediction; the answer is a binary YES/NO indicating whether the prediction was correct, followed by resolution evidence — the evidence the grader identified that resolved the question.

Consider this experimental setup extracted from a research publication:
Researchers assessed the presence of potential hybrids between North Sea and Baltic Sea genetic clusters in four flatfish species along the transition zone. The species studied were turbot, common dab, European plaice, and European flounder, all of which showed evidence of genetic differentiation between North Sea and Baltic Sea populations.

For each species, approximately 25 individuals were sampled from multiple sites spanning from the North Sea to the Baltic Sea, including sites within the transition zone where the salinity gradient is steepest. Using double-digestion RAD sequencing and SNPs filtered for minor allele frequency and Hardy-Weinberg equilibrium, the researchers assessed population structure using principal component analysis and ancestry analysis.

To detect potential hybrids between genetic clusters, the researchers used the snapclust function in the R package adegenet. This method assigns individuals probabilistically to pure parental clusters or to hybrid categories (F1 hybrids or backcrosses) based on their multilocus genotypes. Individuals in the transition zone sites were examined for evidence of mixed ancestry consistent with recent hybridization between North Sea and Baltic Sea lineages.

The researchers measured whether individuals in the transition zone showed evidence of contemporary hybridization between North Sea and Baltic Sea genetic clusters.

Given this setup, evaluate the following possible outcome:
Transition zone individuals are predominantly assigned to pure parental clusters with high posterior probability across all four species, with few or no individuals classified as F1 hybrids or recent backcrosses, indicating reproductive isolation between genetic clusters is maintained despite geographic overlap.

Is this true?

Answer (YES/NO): NO